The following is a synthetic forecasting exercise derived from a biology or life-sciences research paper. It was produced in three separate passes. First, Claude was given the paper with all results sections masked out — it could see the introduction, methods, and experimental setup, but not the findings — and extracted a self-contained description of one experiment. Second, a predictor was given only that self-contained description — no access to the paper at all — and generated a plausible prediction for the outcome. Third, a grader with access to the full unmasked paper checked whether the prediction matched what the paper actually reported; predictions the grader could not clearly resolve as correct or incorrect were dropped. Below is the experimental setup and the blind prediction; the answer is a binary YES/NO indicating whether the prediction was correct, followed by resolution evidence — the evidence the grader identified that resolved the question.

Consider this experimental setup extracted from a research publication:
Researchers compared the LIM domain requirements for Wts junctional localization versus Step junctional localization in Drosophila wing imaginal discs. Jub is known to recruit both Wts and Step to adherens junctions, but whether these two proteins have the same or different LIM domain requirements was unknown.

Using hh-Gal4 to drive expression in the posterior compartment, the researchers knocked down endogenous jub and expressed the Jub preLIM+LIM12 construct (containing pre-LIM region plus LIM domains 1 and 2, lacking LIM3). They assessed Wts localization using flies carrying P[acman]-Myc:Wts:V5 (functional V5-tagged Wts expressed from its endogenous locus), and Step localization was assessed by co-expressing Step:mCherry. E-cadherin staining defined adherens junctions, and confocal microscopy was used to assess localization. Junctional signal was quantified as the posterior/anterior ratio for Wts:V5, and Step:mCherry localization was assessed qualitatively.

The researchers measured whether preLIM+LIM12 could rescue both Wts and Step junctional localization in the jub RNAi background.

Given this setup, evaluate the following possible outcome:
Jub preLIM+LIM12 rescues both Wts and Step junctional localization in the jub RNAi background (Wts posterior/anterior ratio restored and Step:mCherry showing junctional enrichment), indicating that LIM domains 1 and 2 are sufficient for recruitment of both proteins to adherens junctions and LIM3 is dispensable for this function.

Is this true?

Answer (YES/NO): NO